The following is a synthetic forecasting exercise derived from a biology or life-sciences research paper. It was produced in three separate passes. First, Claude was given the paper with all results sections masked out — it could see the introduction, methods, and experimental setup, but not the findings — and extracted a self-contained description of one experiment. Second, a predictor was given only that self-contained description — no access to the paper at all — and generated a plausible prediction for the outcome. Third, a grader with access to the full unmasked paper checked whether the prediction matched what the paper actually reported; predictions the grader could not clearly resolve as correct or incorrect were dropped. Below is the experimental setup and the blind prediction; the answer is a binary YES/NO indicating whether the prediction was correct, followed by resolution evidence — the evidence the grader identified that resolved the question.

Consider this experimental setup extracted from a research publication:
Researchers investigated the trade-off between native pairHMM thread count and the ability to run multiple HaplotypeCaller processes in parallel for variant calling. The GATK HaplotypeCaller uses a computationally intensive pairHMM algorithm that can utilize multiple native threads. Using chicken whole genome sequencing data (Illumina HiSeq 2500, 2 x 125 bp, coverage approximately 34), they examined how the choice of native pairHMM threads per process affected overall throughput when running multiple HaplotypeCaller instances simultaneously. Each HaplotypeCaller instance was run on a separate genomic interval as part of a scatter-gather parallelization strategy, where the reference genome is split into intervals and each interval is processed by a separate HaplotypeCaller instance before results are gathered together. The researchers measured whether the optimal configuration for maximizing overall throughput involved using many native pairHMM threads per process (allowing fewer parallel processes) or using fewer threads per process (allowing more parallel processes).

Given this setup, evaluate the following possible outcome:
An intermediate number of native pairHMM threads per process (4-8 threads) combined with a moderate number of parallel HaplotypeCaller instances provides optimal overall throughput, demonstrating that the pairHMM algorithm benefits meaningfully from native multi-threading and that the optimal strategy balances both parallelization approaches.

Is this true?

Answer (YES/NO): NO